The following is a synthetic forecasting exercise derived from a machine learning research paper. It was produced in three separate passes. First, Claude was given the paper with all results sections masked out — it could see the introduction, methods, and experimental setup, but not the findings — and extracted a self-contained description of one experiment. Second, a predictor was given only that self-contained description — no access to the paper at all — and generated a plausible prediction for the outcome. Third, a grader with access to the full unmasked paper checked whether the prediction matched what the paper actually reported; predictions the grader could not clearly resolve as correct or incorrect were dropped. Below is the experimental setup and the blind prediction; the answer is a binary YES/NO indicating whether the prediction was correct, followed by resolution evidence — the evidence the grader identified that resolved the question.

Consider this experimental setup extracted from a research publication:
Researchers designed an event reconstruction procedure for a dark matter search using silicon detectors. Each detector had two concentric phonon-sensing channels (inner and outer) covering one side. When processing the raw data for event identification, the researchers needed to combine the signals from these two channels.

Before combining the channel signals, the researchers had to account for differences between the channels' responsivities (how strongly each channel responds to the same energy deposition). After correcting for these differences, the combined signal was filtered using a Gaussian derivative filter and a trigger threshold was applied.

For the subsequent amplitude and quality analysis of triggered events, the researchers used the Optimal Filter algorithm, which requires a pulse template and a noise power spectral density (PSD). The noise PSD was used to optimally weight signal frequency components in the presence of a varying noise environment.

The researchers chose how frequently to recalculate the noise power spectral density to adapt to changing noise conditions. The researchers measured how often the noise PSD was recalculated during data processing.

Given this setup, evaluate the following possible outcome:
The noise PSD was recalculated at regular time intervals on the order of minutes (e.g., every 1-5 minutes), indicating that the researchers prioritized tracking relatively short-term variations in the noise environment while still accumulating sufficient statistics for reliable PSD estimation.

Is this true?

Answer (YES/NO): YES